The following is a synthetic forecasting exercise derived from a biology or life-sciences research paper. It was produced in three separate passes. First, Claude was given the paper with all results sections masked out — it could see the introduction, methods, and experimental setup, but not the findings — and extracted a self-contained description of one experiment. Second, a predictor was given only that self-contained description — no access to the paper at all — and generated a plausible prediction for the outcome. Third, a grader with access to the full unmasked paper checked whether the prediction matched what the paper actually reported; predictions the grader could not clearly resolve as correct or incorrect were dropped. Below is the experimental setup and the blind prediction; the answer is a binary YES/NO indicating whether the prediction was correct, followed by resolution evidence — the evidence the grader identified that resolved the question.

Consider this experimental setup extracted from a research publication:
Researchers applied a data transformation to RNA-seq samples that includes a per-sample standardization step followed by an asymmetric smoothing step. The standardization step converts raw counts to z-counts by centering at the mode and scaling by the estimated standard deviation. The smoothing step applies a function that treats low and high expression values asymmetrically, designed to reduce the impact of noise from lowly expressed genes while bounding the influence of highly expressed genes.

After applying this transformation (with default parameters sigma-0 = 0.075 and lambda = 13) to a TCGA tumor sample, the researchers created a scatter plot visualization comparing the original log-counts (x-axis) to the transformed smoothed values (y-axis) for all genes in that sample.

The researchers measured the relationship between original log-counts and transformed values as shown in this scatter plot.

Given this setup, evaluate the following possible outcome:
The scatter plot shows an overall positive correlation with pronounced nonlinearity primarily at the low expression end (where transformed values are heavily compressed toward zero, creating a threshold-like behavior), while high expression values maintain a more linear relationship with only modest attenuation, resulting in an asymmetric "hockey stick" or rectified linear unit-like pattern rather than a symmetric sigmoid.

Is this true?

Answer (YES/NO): NO